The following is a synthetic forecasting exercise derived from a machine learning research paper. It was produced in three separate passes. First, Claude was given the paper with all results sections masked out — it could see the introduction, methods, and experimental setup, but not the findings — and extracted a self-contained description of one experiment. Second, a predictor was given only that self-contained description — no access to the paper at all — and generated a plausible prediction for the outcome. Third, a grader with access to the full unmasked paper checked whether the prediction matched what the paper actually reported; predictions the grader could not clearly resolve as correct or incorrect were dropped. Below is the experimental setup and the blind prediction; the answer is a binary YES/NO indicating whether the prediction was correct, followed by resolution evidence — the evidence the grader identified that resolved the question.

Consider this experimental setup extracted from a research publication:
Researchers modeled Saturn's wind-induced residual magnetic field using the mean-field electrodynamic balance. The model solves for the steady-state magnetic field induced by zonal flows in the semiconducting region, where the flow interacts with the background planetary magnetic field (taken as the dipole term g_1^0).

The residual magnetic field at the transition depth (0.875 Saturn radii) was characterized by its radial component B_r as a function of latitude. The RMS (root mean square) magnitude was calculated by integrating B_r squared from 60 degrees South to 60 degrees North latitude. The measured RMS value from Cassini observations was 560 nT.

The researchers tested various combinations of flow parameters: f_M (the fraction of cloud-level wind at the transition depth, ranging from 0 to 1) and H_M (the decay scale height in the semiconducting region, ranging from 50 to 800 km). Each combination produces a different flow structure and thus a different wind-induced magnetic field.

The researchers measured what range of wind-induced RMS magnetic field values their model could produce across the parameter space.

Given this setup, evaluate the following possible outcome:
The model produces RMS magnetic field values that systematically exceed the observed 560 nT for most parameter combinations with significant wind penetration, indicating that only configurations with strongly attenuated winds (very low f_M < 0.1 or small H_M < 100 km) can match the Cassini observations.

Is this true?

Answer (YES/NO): NO